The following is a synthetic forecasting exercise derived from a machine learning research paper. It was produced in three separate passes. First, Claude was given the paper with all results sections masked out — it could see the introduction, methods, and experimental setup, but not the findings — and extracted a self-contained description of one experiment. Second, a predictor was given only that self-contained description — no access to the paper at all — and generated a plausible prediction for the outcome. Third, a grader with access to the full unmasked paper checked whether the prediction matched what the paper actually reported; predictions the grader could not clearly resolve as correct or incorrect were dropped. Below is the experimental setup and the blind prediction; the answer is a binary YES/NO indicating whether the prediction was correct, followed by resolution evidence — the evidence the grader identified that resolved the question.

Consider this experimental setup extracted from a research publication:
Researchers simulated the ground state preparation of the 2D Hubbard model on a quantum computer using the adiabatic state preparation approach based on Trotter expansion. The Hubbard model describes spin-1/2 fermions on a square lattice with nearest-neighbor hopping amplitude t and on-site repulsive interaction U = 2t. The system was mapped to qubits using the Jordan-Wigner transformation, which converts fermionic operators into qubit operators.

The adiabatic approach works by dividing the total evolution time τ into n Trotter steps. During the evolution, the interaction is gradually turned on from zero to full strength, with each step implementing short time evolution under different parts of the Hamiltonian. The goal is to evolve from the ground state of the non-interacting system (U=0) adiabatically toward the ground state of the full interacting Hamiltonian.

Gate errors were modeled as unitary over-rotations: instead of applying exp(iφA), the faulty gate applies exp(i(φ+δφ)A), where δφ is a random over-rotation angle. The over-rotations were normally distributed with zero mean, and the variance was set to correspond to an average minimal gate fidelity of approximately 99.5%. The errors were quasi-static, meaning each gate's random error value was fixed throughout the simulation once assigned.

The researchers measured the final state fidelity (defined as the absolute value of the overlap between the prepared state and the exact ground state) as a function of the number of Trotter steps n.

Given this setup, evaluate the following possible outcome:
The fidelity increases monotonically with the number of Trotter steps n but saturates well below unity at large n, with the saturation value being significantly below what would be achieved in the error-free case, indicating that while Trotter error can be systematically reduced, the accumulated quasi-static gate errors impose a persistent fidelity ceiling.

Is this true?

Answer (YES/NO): NO